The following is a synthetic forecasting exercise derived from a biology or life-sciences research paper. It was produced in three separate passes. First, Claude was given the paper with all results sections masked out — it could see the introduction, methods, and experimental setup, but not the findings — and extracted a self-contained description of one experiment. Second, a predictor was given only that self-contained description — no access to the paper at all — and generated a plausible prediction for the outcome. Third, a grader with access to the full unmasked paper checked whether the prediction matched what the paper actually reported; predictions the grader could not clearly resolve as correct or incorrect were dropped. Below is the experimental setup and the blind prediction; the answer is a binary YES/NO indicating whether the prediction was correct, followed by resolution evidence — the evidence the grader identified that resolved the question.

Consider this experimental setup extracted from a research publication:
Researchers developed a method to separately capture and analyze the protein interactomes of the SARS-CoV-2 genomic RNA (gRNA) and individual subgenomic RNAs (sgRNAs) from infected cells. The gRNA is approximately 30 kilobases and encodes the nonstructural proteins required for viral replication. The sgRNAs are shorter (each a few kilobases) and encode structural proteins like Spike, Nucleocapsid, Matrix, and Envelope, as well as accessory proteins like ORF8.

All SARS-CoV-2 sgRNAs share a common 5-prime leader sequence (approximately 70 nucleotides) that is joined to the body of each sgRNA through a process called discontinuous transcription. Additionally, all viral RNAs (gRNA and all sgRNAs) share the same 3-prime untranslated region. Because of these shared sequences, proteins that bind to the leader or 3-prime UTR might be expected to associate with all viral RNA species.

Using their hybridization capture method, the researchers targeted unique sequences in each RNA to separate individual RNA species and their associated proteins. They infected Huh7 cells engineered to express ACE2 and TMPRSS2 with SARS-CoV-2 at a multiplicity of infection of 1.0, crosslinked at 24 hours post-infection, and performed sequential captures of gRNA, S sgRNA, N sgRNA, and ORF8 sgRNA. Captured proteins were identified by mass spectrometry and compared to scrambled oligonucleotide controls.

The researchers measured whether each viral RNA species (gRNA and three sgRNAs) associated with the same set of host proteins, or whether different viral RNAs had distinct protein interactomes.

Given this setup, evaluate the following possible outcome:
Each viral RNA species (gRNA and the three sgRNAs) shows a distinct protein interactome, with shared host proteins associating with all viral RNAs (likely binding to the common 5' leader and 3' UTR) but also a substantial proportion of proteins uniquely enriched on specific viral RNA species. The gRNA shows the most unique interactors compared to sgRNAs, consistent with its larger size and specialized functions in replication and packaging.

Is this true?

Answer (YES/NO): NO